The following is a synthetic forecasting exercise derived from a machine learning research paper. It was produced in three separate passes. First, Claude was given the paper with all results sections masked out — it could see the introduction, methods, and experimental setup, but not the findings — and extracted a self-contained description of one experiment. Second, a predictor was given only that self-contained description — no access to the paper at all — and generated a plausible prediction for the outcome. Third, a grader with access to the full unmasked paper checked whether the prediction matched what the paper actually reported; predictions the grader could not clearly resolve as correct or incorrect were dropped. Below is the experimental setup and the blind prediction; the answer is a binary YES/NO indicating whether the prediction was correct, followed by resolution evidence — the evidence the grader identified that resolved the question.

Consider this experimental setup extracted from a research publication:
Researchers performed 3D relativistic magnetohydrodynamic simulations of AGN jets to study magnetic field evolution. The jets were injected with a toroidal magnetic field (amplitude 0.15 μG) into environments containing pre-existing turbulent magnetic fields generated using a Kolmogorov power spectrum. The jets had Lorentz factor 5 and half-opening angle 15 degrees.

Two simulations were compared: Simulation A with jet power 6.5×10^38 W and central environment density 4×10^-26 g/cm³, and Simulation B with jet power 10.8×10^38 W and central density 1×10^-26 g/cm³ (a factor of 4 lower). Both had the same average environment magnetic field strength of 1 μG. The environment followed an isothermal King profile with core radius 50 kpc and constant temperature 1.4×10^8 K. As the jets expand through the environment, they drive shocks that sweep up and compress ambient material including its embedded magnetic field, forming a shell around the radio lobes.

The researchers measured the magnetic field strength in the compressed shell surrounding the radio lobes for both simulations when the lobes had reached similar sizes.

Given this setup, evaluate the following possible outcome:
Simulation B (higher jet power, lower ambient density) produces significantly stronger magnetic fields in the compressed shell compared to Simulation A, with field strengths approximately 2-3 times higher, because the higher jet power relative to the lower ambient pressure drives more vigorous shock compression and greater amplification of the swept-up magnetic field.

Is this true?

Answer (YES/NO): NO